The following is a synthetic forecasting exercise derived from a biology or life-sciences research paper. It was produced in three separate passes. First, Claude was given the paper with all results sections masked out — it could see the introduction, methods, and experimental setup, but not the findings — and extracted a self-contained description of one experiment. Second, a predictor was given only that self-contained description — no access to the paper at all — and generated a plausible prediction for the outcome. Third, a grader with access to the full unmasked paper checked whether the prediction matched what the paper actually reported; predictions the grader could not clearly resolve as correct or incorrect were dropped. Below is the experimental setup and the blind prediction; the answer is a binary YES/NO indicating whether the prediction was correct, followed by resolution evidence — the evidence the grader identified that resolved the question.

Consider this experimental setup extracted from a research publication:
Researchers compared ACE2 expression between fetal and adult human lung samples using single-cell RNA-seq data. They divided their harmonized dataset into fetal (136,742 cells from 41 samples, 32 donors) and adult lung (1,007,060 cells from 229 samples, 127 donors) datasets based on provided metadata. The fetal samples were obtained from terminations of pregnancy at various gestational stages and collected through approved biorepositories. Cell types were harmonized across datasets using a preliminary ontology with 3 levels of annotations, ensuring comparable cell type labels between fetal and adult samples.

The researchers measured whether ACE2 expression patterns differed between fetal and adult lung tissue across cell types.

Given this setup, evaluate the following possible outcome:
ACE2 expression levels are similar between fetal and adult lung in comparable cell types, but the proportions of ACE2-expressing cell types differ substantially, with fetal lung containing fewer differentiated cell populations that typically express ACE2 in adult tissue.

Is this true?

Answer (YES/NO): NO